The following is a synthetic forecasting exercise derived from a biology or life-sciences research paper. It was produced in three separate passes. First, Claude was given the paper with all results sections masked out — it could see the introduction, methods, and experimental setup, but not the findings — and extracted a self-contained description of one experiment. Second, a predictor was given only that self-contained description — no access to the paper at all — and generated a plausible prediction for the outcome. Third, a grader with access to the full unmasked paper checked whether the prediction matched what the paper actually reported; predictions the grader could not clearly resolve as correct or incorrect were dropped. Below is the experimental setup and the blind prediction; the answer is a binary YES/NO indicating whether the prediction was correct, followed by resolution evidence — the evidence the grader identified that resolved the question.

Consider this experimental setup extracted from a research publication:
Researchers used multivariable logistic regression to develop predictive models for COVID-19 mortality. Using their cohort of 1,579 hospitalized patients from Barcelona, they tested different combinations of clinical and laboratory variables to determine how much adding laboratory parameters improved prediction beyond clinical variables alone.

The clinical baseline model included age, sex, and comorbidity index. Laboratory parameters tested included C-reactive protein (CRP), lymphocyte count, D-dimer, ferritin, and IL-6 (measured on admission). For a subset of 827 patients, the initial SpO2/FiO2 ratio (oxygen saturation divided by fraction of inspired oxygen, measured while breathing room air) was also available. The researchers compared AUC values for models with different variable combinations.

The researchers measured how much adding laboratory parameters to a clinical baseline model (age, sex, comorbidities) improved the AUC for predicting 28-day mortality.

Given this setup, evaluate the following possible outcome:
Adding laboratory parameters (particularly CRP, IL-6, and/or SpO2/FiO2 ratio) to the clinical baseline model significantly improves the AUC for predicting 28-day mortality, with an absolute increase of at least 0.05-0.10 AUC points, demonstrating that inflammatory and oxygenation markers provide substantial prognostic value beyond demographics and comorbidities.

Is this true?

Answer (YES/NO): NO